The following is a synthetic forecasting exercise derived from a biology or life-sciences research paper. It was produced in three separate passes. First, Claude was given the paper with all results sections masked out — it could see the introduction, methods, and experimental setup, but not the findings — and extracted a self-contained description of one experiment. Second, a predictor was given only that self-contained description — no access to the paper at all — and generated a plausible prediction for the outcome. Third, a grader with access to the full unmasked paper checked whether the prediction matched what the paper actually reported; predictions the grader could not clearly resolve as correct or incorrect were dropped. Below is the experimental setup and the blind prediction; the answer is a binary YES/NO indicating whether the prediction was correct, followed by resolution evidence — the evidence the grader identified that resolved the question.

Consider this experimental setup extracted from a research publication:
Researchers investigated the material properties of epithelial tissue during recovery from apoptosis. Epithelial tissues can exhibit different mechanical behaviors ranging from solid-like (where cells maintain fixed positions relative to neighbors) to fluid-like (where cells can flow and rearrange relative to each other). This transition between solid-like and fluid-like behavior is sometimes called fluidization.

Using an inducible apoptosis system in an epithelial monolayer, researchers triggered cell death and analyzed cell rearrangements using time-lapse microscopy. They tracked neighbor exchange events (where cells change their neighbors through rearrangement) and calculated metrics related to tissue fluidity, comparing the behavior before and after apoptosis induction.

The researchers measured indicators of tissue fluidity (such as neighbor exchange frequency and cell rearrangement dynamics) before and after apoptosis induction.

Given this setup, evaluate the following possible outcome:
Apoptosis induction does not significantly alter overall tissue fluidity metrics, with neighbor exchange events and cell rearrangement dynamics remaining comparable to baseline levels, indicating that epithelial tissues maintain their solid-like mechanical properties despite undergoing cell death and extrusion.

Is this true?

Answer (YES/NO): NO